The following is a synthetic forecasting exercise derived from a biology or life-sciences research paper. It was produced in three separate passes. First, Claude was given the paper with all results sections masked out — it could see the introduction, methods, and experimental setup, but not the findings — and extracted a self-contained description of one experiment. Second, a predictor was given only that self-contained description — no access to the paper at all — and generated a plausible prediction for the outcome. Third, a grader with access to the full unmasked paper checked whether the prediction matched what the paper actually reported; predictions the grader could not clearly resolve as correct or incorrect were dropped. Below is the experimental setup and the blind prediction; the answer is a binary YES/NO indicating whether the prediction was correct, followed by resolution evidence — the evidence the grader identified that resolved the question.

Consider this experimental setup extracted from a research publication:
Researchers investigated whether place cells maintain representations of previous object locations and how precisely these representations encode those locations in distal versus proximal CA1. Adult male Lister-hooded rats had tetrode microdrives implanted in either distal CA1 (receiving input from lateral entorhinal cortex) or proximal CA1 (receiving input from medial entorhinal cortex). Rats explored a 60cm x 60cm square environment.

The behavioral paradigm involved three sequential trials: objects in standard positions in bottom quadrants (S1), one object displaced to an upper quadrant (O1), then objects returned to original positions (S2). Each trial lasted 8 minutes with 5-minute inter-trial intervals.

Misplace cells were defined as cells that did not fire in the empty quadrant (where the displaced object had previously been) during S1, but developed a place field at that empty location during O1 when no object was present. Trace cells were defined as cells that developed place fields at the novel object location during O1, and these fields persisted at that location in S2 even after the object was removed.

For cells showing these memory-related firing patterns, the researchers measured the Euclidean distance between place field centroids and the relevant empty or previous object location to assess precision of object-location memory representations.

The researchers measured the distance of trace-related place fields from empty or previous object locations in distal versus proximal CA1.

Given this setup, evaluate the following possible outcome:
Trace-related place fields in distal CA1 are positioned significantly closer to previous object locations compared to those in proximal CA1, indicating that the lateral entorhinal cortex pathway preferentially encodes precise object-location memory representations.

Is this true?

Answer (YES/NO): YES